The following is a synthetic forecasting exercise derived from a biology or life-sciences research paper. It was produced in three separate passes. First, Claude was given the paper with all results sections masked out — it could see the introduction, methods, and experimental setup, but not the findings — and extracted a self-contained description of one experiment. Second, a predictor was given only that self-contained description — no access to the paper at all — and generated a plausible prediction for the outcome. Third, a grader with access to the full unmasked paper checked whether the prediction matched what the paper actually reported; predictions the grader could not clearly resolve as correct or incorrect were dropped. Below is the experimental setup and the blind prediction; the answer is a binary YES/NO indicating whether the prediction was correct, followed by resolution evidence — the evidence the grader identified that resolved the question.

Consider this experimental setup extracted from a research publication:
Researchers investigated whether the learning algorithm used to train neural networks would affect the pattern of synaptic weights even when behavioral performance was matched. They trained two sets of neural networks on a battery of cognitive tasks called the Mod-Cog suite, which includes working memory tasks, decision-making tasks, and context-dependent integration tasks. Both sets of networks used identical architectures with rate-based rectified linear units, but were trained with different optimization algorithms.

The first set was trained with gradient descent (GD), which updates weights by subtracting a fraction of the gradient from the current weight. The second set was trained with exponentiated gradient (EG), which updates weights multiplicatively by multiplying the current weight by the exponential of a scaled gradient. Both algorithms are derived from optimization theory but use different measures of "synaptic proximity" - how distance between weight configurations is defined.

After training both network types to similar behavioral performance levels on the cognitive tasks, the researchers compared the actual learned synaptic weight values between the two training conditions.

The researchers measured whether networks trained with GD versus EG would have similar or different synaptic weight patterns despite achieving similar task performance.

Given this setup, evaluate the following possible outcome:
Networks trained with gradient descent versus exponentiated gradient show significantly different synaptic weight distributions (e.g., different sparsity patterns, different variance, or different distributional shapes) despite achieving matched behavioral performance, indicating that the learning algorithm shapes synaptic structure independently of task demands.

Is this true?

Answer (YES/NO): YES